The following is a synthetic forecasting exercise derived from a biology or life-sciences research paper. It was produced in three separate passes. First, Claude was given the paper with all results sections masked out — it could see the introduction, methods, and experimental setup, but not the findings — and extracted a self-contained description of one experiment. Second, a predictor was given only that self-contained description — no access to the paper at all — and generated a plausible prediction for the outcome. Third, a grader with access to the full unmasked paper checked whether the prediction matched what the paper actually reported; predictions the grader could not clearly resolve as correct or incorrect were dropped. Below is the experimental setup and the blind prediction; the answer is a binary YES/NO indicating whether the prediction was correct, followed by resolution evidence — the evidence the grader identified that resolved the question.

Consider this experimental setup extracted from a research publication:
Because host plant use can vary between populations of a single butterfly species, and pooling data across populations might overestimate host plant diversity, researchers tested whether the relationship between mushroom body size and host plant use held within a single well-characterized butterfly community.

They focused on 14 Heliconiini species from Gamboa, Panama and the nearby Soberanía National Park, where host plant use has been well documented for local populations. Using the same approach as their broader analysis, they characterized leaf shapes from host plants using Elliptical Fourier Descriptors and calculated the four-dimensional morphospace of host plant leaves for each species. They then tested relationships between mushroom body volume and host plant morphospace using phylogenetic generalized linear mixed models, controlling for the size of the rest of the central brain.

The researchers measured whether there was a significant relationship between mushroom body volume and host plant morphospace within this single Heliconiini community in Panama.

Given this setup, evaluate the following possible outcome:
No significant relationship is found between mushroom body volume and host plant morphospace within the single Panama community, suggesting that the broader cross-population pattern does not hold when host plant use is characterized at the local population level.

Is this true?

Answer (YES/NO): YES